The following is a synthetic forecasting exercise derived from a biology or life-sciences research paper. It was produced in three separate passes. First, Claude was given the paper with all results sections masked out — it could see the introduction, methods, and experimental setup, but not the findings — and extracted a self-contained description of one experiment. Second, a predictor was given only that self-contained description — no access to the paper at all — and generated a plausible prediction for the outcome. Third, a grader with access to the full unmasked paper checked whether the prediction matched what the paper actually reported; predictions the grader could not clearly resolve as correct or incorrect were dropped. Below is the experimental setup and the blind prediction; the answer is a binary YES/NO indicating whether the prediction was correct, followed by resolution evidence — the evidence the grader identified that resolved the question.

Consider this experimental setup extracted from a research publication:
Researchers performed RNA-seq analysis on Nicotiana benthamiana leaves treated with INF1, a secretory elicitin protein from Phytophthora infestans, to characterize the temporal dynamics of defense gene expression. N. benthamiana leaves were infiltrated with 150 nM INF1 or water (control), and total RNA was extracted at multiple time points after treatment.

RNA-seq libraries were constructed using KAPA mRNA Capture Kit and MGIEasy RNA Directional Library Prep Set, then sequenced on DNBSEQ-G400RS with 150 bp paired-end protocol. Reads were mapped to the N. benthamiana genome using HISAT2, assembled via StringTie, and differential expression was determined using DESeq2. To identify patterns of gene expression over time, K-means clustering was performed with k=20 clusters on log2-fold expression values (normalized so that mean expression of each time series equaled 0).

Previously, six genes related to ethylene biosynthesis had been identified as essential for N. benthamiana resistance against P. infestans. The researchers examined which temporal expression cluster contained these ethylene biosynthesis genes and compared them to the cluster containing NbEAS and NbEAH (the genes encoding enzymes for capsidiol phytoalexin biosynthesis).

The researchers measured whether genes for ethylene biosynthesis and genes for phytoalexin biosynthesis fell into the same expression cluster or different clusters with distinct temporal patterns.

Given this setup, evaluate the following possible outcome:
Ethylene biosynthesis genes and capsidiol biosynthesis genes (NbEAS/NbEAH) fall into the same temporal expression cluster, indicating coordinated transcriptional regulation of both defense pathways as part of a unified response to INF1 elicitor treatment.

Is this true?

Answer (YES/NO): NO